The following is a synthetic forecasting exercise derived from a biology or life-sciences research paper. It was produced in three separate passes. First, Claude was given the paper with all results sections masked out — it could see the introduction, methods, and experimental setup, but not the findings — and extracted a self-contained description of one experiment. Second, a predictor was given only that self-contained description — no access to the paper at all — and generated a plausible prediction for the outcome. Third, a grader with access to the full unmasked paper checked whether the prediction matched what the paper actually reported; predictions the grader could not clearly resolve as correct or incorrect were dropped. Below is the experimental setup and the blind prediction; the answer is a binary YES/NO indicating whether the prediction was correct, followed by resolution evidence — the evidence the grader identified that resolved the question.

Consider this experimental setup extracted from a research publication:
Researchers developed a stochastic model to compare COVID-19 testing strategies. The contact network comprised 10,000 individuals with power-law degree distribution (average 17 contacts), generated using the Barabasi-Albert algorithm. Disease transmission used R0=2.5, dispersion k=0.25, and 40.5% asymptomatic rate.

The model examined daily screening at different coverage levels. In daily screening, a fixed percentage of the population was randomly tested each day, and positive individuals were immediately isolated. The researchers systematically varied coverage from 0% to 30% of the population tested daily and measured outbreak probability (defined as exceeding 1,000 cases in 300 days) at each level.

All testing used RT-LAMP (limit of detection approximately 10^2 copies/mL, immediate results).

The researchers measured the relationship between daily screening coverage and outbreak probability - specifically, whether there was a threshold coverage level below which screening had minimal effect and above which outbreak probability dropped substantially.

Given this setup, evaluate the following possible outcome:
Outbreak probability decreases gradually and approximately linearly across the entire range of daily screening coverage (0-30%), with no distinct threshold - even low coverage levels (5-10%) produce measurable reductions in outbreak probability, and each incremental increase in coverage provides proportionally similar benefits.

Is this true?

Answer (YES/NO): NO